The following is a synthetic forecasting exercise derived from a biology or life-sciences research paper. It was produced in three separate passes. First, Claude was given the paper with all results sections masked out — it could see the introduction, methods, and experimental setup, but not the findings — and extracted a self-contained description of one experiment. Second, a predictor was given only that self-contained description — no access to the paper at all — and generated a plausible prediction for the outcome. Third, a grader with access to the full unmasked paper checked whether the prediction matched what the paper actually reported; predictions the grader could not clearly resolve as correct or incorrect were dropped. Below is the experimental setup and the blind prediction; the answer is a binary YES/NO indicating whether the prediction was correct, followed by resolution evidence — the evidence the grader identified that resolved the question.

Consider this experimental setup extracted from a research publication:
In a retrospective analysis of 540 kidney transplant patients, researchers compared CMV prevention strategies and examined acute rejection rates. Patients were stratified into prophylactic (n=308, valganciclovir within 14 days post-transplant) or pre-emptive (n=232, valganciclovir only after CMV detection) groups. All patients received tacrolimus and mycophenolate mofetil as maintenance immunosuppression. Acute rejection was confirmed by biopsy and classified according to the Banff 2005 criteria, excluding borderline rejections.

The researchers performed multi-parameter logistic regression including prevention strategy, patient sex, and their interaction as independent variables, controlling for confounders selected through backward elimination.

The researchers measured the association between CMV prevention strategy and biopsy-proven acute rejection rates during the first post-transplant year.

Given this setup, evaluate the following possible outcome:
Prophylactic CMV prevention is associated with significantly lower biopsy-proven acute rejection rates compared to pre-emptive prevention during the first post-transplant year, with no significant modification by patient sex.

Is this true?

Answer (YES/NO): NO